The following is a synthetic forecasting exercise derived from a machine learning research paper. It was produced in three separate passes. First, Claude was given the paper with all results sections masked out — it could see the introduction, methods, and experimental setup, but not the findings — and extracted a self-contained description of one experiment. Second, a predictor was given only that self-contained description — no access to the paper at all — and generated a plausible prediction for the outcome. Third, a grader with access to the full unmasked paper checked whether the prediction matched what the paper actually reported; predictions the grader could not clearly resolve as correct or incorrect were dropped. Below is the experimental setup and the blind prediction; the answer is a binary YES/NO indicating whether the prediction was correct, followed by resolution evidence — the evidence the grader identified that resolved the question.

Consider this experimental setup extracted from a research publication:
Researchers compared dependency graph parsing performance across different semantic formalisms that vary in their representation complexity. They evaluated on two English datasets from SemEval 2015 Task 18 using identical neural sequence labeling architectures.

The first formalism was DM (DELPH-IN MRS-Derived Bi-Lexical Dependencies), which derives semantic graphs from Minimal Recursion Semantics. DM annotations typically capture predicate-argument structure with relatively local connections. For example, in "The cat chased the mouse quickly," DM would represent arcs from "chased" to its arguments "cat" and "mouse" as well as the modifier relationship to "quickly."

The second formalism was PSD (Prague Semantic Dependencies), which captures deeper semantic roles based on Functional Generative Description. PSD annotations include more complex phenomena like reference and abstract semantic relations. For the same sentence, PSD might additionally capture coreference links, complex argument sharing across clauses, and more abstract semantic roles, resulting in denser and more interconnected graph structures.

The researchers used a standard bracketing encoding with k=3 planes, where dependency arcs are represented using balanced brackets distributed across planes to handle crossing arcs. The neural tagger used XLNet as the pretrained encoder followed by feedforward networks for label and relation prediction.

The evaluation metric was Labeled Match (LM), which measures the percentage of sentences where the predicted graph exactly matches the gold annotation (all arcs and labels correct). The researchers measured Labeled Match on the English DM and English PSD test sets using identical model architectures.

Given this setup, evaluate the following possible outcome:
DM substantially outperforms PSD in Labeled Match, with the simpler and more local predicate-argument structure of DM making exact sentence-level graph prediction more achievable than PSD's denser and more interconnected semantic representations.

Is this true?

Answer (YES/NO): YES